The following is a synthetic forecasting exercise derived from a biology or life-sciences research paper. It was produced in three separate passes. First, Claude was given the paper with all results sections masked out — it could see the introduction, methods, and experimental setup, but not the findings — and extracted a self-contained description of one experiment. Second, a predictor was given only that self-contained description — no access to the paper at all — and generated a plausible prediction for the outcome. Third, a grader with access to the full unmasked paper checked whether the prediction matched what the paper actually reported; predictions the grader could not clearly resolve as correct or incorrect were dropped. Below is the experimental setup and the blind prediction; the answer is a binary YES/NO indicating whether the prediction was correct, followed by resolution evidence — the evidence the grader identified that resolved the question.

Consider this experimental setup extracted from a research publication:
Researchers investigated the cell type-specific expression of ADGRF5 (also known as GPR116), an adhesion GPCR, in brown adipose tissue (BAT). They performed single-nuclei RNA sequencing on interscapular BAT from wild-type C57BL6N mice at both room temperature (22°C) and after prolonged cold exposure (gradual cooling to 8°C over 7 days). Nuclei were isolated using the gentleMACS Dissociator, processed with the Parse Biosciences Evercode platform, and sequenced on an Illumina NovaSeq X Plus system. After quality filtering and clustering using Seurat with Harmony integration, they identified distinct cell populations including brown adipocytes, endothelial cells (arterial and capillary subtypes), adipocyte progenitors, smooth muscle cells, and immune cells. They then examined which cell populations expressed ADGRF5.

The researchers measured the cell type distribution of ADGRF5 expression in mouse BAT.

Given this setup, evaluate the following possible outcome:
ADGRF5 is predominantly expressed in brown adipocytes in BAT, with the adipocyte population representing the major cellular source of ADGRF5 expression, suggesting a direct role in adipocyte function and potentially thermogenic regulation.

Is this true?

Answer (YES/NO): NO